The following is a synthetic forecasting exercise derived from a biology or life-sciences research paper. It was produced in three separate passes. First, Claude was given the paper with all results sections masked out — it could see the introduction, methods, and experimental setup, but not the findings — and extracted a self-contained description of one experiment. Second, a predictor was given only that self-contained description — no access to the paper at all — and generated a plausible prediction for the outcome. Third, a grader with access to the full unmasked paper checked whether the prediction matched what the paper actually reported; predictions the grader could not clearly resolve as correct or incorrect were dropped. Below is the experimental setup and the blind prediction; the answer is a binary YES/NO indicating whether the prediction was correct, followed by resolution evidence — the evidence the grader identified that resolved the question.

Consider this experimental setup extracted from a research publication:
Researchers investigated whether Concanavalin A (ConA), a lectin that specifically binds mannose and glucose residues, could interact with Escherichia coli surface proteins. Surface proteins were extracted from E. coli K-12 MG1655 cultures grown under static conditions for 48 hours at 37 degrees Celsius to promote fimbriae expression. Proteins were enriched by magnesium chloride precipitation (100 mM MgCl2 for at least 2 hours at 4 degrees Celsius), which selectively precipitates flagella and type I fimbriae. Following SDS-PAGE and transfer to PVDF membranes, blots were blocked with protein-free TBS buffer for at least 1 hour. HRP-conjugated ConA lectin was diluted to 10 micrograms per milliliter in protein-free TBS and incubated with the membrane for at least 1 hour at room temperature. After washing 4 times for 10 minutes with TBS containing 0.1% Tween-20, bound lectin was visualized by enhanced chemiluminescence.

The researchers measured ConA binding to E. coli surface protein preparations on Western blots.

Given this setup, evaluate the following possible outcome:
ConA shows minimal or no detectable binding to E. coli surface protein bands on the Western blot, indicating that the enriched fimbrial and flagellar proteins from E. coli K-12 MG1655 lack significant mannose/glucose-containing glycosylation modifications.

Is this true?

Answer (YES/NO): NO